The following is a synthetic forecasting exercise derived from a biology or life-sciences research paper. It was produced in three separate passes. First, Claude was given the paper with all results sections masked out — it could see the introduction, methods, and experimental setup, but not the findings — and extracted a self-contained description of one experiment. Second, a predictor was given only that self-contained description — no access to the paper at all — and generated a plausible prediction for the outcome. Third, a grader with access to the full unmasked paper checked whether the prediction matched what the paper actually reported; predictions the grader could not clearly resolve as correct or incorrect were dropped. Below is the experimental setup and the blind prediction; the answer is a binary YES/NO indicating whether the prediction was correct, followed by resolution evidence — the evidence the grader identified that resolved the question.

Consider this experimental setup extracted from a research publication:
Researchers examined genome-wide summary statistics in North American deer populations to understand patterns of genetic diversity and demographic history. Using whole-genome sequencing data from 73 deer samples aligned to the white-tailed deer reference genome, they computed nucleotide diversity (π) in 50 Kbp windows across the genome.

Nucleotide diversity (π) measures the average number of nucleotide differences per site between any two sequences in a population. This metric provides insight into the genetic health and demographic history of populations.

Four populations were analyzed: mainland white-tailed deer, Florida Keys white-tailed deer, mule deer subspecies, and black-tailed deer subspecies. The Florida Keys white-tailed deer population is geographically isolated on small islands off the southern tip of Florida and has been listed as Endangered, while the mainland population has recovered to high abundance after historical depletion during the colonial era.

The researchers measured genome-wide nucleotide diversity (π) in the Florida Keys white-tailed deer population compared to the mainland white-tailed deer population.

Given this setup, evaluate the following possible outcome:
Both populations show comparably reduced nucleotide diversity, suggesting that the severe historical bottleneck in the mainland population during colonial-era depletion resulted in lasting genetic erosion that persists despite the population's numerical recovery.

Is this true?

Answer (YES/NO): NO